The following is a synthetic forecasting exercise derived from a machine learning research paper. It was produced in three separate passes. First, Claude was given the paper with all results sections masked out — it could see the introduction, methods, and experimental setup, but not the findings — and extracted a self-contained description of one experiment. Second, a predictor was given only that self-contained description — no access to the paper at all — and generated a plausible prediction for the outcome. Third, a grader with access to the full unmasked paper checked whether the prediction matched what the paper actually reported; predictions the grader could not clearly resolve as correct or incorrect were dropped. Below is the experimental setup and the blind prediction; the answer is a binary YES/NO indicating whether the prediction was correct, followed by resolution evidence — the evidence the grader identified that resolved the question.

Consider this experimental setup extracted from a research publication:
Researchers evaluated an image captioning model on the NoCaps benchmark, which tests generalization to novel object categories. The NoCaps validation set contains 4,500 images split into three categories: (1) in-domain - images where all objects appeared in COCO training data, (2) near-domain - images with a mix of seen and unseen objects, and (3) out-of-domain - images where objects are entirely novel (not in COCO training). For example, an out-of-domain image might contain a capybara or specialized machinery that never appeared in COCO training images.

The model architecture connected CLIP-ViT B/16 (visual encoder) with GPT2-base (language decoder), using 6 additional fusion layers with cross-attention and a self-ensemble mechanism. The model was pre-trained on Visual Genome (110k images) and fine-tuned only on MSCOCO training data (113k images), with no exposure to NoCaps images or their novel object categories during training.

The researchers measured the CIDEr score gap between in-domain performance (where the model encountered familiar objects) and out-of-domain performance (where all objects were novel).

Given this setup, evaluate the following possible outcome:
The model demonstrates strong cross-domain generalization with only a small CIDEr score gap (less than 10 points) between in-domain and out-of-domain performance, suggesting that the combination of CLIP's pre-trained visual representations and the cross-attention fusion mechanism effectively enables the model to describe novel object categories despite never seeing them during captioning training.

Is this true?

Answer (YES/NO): NO